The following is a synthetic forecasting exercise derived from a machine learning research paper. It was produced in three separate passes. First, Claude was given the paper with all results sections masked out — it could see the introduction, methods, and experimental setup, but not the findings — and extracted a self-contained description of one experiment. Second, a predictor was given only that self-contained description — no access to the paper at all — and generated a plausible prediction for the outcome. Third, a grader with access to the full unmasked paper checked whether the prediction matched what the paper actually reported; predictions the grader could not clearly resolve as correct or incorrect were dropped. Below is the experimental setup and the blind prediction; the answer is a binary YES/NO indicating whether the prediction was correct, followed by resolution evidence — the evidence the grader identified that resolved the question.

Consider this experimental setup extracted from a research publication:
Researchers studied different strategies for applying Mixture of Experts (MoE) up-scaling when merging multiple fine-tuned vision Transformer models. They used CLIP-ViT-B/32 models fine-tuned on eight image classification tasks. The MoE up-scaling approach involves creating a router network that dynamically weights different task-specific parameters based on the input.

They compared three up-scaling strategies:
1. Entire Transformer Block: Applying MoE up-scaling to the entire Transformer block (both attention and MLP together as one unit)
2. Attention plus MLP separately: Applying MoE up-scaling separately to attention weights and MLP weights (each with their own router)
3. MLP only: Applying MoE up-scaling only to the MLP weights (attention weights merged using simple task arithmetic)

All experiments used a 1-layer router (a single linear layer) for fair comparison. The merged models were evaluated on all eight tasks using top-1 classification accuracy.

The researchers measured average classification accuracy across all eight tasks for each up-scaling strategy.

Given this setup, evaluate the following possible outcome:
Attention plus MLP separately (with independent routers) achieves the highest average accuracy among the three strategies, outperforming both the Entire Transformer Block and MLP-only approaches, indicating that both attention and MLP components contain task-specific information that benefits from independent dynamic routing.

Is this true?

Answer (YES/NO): YES